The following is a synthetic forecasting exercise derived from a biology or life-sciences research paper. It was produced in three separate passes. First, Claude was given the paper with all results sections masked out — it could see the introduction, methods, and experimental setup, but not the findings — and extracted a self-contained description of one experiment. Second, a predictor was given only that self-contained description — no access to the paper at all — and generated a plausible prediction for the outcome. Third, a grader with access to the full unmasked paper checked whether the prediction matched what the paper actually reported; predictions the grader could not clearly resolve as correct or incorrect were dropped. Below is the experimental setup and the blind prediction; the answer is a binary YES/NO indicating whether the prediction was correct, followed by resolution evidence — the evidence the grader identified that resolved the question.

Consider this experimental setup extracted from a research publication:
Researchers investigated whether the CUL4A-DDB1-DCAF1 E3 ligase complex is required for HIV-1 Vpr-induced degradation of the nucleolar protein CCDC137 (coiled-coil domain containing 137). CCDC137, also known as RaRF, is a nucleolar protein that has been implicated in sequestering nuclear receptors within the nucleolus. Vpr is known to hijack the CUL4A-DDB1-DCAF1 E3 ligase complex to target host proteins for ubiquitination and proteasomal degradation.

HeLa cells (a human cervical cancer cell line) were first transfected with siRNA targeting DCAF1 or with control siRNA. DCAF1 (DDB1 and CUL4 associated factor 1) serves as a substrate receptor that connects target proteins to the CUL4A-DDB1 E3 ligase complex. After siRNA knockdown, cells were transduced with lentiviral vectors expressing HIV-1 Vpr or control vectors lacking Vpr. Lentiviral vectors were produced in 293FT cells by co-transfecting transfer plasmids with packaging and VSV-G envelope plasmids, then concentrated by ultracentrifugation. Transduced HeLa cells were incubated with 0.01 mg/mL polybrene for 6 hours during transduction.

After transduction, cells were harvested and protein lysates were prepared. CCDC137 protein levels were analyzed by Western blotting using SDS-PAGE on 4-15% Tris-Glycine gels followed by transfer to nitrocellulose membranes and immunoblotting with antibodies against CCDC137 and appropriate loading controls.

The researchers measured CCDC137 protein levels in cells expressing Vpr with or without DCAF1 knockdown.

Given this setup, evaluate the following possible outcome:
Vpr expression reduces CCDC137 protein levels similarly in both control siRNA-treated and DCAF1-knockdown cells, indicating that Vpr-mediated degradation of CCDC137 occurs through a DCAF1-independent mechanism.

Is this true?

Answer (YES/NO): NO